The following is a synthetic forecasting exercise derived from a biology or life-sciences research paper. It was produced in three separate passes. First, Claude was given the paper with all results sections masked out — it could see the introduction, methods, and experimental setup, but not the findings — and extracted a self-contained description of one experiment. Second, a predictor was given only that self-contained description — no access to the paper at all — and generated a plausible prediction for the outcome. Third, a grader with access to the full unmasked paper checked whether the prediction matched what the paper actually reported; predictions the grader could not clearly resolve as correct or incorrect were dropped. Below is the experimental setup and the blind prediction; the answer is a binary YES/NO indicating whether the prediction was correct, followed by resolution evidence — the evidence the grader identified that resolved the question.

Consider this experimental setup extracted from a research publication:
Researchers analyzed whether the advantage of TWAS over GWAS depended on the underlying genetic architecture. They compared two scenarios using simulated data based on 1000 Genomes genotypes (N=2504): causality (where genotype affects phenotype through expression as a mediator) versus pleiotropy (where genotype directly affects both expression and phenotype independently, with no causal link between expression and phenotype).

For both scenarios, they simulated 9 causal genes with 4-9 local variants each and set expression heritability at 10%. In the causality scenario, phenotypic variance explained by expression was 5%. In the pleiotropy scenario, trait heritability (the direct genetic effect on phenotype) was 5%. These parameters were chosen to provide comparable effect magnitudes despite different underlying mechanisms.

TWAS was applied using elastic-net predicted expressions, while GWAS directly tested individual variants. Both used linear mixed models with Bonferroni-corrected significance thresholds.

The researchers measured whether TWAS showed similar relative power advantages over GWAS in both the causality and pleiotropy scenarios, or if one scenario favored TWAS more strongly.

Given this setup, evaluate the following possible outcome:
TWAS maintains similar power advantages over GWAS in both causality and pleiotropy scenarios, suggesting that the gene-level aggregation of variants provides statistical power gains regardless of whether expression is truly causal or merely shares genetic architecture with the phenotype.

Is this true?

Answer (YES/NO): YES